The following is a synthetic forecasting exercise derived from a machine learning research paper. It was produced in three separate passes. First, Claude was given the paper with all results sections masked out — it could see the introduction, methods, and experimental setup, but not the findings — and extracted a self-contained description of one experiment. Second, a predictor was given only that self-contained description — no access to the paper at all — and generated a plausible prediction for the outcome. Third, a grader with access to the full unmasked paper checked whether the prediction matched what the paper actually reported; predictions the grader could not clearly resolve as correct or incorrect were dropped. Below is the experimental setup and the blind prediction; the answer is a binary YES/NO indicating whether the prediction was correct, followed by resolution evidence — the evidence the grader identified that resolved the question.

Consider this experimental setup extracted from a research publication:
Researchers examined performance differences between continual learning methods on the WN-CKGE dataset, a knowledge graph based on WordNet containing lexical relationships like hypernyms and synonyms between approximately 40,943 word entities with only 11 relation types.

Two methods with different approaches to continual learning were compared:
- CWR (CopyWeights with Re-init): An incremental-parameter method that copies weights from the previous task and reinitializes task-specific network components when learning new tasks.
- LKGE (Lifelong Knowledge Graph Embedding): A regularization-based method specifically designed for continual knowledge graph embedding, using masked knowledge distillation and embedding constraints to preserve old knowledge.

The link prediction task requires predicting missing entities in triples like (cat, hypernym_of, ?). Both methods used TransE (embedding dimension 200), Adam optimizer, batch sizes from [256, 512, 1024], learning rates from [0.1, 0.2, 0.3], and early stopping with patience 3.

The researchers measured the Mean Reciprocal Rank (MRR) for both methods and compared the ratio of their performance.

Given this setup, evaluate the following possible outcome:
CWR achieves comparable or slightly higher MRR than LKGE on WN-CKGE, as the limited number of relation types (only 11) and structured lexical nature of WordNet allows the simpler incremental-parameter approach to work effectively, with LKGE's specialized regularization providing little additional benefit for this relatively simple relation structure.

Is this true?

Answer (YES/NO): NO